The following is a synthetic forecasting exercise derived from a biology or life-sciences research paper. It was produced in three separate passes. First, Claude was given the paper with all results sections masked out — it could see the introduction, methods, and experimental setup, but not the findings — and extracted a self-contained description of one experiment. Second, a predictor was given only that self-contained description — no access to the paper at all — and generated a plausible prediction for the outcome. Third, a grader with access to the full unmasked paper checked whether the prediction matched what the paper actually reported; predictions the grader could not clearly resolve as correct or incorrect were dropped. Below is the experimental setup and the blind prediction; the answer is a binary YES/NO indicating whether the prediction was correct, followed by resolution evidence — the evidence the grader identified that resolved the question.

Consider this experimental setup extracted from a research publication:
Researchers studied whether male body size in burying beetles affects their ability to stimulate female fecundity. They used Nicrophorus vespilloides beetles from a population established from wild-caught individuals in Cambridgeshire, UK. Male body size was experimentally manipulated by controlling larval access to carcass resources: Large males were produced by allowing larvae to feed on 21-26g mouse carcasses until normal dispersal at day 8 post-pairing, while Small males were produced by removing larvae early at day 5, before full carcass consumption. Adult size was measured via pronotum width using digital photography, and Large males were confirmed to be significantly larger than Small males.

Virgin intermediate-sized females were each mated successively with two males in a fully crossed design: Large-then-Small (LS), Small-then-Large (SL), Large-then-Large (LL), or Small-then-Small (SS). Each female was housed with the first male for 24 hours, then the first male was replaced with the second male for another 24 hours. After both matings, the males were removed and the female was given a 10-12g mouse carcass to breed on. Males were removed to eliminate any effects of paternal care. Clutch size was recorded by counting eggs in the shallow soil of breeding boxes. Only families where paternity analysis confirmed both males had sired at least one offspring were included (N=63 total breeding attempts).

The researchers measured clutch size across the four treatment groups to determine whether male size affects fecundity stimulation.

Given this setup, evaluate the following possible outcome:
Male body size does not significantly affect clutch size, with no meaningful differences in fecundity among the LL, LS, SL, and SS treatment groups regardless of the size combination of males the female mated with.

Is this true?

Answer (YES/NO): NO